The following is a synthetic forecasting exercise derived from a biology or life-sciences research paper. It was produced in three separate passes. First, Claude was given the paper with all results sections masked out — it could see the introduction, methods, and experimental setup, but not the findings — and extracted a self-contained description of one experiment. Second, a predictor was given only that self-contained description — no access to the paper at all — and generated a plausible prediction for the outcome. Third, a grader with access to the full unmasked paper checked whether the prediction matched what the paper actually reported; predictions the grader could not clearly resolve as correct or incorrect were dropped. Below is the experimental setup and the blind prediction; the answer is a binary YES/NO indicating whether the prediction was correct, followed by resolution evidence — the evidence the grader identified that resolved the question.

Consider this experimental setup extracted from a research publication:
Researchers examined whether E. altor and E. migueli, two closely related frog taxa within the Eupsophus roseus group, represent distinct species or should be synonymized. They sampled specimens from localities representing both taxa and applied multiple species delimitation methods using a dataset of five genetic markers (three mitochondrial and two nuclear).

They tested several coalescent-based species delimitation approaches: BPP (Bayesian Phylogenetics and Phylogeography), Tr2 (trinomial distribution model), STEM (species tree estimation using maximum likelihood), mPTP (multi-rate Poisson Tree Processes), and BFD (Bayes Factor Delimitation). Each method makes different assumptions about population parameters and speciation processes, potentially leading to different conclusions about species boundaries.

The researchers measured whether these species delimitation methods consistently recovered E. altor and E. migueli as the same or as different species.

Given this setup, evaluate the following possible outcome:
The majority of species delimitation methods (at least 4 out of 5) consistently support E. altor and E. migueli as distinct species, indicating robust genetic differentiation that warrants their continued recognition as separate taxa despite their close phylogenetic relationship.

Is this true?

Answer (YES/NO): YES